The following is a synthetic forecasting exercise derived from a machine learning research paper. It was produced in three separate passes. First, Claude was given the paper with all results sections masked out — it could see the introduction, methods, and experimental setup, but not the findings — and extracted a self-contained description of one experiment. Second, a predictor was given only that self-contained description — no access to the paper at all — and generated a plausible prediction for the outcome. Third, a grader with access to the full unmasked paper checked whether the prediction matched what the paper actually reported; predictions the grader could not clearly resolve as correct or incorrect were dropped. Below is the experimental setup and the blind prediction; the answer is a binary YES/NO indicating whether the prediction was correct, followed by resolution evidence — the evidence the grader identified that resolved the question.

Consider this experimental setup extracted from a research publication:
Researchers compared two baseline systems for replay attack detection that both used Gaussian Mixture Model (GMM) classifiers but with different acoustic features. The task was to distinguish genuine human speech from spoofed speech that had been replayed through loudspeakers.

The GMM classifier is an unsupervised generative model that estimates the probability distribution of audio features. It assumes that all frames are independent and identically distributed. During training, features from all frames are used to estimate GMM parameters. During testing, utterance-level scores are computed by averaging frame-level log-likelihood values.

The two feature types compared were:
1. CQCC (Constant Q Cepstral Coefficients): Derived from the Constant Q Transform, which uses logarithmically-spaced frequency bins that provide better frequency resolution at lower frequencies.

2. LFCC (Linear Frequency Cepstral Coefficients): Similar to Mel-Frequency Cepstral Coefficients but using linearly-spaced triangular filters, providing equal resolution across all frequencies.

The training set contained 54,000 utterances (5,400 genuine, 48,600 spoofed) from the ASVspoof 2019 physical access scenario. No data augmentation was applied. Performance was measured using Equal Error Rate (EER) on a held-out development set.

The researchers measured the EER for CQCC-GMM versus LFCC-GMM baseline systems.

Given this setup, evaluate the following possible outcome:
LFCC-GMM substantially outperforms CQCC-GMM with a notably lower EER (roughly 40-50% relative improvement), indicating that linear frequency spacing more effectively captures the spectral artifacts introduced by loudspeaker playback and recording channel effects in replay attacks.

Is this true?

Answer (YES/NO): NO